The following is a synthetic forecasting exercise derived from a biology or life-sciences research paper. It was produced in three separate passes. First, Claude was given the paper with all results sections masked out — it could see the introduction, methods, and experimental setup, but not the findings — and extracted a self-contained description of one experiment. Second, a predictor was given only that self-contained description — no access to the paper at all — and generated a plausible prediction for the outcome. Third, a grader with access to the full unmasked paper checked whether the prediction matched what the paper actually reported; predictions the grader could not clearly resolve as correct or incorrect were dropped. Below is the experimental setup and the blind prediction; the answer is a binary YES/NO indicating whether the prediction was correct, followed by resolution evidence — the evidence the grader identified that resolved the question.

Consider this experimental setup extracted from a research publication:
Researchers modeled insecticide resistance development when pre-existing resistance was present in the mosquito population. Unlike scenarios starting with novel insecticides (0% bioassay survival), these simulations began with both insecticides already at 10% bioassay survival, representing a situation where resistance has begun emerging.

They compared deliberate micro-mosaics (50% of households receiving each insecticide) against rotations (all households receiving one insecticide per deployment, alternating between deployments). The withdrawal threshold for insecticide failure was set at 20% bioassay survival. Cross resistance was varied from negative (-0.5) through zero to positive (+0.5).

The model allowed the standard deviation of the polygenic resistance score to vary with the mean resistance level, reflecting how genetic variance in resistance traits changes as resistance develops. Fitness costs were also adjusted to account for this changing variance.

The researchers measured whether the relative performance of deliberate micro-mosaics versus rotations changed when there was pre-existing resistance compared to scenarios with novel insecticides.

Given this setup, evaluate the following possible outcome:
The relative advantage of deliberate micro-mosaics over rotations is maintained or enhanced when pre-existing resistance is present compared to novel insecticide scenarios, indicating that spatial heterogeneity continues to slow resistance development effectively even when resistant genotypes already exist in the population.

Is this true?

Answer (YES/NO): NO